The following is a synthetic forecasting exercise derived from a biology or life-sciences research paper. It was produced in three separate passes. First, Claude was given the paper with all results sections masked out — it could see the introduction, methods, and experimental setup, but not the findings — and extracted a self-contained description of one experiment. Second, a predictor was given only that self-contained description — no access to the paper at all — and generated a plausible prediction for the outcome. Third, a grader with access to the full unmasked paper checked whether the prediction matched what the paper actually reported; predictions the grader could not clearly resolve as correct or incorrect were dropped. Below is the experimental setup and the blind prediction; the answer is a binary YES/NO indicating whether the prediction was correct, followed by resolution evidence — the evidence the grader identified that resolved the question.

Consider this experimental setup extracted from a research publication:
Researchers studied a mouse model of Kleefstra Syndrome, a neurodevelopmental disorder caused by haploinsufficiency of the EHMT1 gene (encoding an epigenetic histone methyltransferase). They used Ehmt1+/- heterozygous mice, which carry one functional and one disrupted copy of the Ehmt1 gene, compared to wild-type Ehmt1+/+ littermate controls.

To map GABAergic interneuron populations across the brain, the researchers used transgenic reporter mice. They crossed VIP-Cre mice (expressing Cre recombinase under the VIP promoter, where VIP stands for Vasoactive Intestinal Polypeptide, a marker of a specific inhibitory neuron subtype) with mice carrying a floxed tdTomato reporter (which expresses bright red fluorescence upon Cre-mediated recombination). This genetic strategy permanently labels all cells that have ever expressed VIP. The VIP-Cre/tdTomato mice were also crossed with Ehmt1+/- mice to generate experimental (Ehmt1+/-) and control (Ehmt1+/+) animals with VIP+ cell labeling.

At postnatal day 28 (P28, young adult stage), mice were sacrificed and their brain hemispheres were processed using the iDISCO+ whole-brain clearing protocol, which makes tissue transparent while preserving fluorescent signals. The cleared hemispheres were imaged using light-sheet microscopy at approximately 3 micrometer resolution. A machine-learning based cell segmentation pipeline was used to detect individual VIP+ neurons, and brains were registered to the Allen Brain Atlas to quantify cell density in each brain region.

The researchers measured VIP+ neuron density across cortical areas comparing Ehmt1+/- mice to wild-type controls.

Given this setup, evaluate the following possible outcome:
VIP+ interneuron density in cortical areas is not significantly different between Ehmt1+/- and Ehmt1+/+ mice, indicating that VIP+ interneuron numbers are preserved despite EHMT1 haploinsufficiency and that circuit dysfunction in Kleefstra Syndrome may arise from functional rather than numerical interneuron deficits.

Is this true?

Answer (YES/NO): NO